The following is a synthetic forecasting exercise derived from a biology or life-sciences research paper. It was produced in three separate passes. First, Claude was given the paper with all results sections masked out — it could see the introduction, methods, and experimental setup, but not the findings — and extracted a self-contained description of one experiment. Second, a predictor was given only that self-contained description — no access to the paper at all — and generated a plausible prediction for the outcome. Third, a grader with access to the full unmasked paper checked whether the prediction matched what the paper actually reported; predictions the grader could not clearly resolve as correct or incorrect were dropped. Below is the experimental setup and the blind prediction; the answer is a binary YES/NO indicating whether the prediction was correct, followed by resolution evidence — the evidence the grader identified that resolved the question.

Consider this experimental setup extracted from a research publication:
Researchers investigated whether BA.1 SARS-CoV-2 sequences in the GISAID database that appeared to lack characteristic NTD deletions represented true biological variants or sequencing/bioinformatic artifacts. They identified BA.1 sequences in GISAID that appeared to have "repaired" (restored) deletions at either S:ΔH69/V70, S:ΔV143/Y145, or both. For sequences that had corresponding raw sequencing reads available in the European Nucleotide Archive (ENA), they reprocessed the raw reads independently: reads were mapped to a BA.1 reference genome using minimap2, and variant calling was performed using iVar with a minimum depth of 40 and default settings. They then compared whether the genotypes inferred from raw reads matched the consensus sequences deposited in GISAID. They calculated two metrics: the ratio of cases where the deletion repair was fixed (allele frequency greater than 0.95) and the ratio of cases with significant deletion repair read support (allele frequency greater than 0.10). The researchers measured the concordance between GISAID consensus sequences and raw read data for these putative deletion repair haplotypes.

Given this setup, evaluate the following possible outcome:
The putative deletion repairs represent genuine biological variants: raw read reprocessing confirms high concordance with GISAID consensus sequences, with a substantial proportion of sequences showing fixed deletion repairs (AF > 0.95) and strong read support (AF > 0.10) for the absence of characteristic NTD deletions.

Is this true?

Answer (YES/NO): NO